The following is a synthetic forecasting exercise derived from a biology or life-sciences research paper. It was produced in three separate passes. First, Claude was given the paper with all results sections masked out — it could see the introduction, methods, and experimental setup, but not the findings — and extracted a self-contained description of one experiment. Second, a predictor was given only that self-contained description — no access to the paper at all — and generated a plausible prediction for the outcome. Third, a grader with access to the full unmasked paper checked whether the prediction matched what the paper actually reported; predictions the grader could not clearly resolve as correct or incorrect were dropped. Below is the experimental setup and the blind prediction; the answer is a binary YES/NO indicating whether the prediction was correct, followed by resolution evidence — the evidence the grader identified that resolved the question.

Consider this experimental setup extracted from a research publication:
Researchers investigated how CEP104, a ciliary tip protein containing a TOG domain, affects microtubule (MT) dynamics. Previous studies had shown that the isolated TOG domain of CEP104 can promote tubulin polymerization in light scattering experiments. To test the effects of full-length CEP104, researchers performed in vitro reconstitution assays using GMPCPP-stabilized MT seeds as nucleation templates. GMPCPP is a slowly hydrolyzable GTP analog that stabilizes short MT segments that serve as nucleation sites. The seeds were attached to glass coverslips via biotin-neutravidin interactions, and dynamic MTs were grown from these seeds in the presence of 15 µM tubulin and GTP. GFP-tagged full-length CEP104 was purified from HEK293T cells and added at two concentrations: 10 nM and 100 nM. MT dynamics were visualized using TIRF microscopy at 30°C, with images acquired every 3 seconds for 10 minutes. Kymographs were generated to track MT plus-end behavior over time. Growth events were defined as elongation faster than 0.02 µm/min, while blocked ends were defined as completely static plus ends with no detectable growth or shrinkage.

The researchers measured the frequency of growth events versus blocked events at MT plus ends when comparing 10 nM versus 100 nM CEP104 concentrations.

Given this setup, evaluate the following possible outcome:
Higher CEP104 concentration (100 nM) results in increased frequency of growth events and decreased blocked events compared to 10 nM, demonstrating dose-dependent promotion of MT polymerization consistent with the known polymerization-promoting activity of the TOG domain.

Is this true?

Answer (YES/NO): NO